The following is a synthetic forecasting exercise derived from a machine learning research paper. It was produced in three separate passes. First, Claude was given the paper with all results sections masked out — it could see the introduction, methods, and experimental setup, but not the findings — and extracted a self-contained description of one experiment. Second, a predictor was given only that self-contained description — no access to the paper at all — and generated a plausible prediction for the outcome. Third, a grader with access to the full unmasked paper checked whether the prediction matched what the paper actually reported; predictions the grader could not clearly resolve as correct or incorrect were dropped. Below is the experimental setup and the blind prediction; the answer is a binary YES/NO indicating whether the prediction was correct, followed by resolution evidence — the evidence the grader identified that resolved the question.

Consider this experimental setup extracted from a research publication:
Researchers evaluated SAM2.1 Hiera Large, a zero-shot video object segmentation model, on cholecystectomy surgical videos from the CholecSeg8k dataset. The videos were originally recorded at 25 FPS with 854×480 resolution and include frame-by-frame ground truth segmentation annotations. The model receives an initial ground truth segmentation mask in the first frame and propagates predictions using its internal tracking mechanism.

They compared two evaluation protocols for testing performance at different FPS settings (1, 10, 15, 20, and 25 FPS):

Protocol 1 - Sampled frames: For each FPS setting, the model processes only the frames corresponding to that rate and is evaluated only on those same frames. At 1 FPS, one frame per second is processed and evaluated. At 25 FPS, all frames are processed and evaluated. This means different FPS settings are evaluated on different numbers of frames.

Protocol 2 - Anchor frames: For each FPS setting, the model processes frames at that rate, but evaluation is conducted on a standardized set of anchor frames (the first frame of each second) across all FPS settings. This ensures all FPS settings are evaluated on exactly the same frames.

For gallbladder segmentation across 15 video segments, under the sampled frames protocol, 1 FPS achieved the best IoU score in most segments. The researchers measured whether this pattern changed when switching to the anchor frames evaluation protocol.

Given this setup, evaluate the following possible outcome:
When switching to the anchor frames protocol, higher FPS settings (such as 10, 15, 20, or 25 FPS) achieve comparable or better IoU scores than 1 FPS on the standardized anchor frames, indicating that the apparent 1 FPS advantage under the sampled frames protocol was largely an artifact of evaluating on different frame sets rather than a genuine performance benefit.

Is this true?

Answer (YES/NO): YES